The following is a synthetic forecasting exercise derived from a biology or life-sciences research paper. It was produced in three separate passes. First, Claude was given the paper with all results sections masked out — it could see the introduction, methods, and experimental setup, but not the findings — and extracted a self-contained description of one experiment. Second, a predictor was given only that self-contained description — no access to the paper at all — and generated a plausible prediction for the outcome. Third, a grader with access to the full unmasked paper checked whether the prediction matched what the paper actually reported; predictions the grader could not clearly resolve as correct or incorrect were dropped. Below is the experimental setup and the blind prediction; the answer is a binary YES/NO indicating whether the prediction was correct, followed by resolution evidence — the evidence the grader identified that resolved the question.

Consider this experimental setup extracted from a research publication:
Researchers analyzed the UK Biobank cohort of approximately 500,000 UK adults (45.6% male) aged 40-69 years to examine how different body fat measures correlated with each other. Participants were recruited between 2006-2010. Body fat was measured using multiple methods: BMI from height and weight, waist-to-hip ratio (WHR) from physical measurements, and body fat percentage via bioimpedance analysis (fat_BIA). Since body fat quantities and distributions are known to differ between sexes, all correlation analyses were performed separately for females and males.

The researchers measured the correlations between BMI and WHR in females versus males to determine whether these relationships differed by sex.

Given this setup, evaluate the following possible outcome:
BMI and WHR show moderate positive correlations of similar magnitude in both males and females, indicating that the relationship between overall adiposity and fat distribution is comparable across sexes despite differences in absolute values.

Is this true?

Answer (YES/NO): NO